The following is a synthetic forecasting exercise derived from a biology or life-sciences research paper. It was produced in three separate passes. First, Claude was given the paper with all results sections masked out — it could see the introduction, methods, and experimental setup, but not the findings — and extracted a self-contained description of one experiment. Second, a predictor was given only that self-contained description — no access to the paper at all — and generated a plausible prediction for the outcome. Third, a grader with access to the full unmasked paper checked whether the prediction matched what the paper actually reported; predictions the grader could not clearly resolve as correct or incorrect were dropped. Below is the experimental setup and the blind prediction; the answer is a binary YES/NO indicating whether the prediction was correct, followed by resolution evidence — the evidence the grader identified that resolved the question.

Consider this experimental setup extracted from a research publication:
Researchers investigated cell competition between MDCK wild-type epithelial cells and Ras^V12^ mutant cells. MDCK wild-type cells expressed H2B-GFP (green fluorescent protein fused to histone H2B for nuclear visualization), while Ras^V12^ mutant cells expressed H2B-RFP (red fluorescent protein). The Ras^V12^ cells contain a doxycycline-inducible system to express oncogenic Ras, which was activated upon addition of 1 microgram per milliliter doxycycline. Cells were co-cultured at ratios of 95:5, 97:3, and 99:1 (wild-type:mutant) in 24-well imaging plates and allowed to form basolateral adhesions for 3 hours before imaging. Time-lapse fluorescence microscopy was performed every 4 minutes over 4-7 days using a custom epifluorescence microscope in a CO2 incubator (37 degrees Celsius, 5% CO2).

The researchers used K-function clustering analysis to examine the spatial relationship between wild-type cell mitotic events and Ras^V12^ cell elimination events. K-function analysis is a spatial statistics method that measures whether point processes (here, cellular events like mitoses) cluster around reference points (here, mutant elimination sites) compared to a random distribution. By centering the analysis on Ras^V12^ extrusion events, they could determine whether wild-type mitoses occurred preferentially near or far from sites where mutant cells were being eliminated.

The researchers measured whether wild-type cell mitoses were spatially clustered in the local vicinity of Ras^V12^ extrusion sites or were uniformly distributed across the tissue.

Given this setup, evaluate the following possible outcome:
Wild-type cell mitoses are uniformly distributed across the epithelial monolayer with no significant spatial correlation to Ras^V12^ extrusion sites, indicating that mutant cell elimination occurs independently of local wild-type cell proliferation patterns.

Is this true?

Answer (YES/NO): NO